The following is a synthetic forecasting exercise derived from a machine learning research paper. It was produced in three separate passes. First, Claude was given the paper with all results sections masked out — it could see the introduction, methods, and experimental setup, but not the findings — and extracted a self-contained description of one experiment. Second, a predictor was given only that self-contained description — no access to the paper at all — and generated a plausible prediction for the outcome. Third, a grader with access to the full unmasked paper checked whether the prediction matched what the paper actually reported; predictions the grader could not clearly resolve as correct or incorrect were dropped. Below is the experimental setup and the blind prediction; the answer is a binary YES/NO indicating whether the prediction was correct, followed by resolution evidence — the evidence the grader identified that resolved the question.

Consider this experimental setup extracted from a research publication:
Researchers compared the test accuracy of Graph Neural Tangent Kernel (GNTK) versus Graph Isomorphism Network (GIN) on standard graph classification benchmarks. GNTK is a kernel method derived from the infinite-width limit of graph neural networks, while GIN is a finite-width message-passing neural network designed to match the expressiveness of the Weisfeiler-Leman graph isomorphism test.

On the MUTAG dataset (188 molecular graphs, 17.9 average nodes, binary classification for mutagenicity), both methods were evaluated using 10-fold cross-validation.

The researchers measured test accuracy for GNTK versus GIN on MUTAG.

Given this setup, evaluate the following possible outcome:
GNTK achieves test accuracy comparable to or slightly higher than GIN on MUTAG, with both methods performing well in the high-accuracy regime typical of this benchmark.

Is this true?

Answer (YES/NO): NO